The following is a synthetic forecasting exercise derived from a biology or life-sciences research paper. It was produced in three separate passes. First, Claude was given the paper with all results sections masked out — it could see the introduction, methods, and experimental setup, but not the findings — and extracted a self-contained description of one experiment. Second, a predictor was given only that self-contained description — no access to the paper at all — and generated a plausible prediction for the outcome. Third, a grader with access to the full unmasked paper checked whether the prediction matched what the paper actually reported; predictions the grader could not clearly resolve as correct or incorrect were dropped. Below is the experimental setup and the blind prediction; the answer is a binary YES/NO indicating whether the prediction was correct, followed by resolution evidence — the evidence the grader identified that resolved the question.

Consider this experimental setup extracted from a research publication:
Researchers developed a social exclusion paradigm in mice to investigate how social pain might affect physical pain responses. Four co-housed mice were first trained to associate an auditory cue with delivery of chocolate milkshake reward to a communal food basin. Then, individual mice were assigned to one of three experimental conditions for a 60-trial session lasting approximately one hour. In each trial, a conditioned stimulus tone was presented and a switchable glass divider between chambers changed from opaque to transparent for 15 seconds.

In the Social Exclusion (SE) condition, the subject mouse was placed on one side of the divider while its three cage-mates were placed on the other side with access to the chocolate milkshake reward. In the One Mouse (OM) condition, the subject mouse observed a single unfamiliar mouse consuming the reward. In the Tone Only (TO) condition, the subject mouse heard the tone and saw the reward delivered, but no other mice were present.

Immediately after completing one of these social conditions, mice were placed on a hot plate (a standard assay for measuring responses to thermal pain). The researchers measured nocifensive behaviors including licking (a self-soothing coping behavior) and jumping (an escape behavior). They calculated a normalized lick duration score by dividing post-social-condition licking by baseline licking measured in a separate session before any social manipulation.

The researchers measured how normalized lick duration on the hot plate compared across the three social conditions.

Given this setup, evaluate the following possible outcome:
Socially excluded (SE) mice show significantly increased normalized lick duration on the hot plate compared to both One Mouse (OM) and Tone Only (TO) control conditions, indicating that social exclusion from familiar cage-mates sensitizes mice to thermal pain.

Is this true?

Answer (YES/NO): NO